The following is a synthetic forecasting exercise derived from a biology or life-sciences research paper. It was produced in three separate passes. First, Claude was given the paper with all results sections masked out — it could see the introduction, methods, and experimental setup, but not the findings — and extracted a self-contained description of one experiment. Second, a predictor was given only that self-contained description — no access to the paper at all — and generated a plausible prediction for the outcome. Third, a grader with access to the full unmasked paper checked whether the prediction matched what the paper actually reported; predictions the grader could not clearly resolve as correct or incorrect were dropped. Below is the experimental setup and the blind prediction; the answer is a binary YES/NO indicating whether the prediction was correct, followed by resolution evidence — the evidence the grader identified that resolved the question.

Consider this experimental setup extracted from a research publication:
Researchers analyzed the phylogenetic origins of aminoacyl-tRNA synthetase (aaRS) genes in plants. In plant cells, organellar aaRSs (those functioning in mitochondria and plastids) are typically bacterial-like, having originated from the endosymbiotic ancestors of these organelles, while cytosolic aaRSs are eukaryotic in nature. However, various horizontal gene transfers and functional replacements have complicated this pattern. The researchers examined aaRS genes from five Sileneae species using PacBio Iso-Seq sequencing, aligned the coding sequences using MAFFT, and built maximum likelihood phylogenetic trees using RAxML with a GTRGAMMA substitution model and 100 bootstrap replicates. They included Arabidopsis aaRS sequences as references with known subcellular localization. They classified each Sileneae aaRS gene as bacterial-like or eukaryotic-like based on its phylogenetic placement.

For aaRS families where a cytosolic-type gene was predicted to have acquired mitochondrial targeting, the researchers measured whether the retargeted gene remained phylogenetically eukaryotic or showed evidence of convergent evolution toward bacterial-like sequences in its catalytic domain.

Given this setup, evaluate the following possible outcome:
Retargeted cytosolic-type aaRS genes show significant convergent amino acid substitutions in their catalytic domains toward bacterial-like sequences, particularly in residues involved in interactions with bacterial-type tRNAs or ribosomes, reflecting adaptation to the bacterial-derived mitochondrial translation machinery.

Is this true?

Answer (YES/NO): NO